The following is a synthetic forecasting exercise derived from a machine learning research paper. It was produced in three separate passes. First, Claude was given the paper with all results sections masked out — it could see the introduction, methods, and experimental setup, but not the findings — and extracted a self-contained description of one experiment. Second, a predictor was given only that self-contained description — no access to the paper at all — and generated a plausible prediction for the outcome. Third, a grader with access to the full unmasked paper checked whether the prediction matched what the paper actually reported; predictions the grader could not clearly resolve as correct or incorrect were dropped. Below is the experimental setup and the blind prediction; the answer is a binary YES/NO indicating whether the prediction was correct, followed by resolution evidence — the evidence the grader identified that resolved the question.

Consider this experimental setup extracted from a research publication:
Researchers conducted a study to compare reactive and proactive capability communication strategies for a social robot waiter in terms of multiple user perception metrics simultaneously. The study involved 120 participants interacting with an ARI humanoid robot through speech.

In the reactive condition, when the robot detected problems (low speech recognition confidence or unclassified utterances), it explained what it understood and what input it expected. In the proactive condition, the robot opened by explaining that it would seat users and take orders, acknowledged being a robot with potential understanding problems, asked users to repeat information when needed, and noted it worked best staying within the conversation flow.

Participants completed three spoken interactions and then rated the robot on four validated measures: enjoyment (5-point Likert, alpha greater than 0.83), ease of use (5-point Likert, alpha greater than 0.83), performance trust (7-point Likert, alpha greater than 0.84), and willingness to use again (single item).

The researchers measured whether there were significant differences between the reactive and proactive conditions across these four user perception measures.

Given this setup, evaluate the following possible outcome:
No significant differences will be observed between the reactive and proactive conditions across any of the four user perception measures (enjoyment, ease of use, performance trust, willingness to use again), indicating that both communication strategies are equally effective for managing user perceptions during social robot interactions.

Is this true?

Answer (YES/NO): YES